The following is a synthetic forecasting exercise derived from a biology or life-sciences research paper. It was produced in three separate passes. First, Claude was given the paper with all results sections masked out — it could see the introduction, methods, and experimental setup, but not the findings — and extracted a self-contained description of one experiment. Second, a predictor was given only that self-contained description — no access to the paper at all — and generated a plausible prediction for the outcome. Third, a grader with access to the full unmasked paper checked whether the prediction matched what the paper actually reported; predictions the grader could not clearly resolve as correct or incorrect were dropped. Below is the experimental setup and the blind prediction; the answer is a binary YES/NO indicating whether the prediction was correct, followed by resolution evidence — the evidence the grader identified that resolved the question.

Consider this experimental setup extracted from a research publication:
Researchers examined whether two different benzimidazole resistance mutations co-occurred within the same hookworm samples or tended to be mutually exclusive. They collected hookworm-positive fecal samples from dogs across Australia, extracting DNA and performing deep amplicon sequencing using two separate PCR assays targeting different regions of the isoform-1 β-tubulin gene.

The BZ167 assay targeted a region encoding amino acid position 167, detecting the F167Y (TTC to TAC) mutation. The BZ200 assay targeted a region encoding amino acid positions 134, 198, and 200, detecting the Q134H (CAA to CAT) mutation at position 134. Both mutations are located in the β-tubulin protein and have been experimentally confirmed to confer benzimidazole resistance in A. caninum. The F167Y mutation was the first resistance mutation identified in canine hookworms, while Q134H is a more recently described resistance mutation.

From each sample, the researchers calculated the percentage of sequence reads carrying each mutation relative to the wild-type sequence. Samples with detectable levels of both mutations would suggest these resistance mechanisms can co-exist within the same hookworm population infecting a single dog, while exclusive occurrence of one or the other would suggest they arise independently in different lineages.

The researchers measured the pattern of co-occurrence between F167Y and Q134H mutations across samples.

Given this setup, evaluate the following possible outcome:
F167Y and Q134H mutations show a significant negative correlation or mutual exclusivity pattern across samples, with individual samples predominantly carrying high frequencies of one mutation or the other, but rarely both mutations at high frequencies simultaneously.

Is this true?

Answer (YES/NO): NO